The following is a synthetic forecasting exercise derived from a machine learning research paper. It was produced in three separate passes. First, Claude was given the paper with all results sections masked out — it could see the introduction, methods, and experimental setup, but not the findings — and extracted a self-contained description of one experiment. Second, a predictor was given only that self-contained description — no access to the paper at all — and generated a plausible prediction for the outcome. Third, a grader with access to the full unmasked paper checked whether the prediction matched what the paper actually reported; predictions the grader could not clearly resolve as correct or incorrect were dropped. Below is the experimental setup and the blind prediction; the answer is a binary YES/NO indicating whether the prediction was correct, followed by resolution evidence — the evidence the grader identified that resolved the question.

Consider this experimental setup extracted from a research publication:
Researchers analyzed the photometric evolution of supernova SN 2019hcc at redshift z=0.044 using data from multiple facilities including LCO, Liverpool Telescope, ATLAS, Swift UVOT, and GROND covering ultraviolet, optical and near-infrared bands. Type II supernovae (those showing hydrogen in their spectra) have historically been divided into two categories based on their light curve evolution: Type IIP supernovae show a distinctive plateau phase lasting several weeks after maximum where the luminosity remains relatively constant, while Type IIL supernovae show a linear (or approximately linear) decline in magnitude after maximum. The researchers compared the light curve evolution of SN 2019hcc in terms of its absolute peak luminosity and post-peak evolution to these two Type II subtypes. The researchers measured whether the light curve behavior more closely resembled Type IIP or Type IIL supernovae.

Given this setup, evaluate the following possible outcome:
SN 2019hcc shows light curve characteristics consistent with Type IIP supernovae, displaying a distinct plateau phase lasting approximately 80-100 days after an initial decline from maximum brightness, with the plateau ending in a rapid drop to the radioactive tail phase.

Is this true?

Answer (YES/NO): NO